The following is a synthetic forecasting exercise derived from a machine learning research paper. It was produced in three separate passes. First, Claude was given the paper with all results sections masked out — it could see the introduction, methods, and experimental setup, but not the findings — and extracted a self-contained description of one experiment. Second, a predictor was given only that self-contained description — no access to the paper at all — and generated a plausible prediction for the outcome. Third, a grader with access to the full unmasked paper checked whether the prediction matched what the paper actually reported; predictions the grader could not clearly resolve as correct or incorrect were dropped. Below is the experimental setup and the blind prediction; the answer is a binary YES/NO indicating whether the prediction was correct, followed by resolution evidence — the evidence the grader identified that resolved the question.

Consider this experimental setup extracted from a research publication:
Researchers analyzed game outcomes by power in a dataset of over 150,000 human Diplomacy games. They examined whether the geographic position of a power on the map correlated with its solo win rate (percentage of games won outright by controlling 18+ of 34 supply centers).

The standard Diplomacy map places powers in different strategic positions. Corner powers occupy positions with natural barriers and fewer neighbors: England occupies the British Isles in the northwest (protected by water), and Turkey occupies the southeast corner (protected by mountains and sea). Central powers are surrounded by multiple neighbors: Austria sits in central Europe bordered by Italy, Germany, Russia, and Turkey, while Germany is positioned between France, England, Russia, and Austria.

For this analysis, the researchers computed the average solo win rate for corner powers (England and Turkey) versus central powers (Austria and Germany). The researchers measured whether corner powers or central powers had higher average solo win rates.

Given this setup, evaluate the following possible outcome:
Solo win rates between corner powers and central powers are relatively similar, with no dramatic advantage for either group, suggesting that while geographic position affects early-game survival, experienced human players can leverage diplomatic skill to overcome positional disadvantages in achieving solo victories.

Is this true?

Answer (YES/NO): NO